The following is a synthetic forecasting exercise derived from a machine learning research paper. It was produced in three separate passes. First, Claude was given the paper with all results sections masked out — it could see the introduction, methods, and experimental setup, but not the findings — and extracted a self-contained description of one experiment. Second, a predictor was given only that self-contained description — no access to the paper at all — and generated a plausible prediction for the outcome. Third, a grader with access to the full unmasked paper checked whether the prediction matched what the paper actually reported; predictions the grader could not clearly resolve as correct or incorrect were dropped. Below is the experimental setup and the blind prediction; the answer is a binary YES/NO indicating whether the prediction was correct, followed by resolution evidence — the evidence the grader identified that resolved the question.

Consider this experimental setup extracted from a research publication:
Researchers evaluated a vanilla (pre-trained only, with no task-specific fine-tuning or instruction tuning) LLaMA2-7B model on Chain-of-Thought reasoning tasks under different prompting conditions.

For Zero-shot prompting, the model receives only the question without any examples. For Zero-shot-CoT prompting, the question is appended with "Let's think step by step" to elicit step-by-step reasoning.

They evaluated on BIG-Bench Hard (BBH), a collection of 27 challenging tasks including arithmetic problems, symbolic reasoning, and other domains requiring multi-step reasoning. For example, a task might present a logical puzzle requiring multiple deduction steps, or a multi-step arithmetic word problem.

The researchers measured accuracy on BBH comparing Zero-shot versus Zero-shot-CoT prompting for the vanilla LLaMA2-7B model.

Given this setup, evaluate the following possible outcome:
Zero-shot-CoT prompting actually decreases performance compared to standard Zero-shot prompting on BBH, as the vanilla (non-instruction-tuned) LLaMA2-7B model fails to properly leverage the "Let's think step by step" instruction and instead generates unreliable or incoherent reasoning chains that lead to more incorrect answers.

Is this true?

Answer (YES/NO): YES